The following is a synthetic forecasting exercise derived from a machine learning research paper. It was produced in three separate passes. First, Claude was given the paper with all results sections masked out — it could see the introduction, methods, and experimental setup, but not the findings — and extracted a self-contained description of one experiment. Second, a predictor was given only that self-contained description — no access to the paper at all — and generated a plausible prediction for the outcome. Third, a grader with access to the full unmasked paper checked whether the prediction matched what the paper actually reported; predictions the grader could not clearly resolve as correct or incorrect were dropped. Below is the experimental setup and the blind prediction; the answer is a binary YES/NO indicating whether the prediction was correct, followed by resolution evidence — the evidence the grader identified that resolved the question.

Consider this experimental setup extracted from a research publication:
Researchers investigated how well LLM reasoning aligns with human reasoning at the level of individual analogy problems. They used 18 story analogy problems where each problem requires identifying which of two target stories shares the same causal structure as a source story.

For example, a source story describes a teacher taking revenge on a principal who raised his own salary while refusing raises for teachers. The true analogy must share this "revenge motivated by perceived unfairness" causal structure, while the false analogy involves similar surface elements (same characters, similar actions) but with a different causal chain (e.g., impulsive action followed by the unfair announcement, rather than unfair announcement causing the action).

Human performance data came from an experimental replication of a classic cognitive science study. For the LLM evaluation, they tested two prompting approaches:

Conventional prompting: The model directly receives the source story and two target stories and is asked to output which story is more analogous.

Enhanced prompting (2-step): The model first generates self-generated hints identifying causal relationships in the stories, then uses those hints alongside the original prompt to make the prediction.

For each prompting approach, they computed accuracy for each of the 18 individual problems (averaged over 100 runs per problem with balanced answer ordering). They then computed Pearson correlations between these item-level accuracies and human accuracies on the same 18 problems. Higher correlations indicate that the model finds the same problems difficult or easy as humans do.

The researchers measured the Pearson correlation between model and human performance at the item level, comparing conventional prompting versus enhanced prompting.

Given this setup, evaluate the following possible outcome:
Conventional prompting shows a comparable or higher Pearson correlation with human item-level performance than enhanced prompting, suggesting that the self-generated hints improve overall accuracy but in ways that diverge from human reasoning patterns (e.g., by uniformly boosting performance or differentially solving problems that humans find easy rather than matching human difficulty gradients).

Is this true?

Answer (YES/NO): YES